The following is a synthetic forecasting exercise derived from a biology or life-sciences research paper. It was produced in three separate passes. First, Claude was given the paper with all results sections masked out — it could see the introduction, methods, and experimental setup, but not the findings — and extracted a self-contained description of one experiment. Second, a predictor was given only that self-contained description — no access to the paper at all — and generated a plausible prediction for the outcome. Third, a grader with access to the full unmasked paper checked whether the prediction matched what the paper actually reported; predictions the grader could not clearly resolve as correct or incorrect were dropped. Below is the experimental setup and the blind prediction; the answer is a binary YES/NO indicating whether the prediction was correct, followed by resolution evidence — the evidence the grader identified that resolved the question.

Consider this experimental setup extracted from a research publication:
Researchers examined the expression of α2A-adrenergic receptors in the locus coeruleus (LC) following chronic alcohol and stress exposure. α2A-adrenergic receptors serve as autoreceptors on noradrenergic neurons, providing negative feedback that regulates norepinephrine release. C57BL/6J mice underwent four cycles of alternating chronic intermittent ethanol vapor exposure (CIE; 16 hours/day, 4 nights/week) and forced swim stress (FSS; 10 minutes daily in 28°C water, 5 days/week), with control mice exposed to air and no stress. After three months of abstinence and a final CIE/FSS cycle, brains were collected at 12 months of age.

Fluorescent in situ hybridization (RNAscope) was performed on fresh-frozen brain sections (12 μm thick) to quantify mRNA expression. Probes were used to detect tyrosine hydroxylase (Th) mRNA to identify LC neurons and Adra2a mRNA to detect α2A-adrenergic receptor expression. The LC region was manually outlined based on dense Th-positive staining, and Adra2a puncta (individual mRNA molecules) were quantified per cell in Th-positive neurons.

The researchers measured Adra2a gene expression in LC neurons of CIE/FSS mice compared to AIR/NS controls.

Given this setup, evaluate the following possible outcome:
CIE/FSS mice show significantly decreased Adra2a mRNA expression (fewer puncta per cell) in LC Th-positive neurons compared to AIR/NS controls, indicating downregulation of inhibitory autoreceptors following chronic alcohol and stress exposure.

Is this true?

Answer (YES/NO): YES